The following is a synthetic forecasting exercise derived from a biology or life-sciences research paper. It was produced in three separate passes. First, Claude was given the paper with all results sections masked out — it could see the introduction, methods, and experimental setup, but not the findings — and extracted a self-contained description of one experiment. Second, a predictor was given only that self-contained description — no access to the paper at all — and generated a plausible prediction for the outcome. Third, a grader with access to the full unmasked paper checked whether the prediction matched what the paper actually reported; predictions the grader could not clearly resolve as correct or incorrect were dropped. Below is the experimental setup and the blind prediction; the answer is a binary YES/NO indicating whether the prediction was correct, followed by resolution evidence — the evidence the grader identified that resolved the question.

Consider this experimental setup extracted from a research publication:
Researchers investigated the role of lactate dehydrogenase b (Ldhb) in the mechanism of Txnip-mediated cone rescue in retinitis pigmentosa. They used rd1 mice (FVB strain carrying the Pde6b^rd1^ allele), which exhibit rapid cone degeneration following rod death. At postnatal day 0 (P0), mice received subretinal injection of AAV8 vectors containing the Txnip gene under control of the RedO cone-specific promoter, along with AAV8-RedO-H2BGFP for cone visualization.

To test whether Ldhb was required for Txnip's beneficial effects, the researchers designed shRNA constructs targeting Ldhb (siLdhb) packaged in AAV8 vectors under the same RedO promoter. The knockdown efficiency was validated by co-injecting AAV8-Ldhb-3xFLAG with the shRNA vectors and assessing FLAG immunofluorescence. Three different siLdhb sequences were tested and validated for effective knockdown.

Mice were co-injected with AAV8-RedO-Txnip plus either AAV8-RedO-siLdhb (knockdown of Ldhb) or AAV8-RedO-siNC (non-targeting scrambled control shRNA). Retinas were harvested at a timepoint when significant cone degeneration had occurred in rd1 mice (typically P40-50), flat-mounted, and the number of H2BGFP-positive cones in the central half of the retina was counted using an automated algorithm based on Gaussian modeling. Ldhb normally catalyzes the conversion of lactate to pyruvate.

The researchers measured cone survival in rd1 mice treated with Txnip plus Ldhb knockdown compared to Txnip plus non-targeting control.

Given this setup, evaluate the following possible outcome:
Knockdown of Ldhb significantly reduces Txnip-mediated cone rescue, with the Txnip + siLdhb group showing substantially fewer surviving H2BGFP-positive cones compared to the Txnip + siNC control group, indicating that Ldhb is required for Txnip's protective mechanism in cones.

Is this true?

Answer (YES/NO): YES